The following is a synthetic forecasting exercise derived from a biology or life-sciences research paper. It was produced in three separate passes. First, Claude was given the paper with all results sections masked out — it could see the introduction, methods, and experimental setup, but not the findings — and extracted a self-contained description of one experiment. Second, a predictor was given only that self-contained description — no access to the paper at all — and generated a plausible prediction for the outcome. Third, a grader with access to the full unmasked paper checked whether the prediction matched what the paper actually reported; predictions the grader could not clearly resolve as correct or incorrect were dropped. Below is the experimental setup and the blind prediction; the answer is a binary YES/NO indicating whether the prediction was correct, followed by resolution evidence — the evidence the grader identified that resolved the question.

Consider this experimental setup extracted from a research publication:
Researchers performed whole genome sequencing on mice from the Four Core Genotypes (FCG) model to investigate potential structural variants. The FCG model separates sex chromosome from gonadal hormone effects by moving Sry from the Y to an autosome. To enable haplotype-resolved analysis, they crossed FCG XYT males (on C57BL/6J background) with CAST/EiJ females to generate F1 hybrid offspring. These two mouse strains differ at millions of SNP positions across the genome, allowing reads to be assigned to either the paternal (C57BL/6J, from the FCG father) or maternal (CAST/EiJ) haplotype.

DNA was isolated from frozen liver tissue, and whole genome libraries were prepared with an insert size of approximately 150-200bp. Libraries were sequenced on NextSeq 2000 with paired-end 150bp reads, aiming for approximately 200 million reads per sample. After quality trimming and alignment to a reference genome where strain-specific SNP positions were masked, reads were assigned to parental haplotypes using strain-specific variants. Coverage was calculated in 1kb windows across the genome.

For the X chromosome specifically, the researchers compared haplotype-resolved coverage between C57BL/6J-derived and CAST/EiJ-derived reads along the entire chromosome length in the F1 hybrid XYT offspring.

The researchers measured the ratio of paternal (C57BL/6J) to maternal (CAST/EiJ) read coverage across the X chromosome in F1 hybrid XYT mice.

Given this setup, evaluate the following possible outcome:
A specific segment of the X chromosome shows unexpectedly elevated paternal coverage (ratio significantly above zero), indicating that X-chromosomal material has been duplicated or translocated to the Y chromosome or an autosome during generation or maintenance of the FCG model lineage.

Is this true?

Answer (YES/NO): YES